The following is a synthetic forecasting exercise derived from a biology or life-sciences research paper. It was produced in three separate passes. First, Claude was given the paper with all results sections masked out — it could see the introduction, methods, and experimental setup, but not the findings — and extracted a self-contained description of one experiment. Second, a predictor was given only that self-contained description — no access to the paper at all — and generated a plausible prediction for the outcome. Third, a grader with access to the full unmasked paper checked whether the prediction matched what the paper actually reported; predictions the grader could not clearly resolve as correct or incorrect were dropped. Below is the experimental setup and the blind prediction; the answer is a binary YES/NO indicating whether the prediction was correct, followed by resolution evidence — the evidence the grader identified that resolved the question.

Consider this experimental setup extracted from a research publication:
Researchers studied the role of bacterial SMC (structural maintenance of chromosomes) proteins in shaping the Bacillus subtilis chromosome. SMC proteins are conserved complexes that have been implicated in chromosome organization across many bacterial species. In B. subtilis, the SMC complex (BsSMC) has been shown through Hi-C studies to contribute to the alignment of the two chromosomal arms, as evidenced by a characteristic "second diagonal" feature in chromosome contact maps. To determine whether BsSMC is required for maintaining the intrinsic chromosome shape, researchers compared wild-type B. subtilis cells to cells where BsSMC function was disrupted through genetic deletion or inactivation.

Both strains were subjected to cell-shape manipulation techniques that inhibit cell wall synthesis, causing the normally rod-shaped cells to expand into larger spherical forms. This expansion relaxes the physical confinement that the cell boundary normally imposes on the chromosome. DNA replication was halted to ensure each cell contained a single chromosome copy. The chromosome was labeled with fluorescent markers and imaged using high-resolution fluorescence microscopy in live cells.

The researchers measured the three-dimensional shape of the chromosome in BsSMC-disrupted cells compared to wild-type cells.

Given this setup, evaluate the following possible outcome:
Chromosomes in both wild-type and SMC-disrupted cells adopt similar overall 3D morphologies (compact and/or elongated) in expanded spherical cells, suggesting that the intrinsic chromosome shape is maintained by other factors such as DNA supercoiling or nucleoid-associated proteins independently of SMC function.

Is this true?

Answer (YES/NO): NO